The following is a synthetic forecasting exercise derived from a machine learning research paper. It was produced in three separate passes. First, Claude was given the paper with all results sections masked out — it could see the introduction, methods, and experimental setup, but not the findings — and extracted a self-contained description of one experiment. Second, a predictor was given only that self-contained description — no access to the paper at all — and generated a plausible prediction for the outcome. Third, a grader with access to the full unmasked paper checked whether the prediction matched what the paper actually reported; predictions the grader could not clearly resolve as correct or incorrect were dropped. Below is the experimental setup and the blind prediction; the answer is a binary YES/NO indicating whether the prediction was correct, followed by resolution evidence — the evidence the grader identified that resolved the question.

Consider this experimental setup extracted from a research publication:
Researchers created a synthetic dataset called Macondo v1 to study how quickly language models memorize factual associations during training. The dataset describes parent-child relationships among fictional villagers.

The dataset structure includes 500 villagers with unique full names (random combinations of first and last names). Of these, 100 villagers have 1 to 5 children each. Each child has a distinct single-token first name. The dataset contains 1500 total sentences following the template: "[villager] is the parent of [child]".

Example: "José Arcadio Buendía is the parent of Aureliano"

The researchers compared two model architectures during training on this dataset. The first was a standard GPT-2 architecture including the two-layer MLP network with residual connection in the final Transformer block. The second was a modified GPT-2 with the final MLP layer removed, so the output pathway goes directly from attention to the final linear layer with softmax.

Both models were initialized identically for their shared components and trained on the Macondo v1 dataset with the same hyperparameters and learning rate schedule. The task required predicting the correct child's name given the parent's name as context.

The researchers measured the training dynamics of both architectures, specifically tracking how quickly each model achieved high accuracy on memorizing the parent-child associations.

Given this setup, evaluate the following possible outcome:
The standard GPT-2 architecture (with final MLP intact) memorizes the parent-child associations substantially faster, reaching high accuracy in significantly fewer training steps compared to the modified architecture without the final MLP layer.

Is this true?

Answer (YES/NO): NO